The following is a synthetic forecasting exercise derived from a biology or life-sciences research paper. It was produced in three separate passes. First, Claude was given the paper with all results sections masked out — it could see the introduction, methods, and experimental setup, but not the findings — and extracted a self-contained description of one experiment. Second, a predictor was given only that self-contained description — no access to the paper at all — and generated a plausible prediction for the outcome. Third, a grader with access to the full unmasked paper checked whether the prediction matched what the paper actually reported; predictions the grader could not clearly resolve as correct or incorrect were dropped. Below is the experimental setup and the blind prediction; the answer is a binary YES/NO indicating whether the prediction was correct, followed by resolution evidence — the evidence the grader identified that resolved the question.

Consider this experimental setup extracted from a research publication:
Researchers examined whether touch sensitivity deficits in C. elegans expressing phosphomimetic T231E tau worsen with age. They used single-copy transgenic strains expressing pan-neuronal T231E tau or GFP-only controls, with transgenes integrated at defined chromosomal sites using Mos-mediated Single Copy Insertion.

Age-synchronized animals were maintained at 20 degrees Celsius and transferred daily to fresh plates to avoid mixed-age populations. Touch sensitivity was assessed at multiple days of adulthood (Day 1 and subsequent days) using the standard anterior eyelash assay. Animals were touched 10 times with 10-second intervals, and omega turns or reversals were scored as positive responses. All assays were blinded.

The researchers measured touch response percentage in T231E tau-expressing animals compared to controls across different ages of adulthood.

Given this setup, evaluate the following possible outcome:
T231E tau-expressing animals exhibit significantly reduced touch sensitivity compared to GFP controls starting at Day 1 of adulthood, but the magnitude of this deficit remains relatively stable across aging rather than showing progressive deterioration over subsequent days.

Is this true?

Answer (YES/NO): NO